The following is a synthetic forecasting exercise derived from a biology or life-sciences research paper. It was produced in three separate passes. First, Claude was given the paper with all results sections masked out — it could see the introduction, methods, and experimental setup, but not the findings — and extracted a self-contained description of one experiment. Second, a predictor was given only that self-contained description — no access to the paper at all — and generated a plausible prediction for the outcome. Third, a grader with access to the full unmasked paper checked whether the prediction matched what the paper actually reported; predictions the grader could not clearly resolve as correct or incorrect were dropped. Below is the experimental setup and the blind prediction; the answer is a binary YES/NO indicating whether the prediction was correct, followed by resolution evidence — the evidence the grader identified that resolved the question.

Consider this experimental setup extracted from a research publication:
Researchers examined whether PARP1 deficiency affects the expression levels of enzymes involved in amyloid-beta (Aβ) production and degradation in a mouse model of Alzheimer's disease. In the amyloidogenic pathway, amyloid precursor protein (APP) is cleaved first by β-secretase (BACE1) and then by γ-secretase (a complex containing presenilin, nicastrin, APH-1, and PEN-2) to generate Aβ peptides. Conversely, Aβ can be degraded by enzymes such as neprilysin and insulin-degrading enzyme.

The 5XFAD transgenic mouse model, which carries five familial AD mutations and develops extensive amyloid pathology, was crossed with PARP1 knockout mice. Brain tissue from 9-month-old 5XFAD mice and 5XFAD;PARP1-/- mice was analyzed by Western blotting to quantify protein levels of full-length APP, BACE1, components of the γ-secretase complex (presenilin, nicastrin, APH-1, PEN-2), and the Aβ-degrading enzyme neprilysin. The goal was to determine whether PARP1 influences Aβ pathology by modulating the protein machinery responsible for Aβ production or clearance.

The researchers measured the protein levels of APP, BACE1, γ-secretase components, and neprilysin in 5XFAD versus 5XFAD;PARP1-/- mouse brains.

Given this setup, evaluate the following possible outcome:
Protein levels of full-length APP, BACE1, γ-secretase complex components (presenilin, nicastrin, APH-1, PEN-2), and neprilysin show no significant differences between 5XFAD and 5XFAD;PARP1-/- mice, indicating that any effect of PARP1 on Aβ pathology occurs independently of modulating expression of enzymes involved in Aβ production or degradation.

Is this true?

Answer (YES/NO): NO